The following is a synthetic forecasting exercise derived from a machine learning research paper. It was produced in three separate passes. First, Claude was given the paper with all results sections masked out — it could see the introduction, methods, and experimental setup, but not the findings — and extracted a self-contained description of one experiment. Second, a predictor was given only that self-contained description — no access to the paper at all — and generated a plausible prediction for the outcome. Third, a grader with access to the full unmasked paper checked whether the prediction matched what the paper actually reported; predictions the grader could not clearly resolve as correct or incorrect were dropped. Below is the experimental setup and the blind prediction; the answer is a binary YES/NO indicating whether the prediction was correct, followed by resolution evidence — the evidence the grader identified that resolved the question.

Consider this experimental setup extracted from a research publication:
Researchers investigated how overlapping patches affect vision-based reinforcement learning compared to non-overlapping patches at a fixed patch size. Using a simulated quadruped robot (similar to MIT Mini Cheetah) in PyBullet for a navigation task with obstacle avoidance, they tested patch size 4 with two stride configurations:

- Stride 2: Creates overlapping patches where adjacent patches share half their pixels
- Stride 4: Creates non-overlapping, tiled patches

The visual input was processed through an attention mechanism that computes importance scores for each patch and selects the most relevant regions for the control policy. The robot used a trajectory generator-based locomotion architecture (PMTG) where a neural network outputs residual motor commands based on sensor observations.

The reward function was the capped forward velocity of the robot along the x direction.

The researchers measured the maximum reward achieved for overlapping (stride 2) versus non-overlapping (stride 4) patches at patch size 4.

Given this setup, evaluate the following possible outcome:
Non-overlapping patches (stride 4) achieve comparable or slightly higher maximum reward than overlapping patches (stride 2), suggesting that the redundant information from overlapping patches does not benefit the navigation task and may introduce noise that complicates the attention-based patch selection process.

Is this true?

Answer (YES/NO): YES